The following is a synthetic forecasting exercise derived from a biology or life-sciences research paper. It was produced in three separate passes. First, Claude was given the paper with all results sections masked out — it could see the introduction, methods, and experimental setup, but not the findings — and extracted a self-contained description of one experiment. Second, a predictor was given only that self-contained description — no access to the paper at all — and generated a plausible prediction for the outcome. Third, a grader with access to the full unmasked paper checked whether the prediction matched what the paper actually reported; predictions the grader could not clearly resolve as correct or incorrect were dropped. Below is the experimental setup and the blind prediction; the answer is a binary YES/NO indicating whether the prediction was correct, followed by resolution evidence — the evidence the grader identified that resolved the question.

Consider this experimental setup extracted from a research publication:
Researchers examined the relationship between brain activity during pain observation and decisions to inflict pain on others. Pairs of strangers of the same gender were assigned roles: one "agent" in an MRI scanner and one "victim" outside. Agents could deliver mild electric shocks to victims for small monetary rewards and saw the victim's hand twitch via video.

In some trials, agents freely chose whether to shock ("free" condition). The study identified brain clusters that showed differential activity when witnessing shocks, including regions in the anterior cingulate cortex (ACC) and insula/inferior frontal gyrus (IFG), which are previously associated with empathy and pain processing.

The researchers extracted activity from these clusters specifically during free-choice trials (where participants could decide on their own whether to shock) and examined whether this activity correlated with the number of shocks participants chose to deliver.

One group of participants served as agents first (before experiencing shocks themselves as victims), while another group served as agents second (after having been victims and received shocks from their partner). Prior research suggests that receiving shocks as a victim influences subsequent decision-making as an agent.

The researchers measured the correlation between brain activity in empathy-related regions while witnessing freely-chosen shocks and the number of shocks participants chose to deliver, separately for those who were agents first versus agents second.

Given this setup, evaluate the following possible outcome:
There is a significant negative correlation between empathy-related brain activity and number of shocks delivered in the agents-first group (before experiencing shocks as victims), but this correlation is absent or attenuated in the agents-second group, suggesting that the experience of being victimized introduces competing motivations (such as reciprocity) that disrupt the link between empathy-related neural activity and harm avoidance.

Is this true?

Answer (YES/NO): NO